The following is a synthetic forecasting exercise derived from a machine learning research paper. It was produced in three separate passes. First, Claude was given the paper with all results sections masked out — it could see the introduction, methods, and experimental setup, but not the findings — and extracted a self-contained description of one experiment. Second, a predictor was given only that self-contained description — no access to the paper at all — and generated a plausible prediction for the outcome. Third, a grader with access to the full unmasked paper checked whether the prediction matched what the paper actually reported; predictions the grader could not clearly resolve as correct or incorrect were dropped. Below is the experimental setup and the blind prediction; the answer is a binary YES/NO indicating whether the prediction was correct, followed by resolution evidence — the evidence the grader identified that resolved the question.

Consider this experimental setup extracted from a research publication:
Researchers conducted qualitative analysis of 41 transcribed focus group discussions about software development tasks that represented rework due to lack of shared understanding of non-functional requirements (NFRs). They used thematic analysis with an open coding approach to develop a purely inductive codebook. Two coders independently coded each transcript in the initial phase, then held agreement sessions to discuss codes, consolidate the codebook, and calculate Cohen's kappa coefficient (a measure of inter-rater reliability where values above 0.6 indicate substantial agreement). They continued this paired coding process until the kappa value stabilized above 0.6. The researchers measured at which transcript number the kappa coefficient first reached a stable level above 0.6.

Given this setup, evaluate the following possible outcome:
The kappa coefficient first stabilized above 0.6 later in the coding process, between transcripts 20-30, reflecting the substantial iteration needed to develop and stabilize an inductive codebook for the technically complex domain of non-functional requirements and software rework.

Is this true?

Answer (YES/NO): YES